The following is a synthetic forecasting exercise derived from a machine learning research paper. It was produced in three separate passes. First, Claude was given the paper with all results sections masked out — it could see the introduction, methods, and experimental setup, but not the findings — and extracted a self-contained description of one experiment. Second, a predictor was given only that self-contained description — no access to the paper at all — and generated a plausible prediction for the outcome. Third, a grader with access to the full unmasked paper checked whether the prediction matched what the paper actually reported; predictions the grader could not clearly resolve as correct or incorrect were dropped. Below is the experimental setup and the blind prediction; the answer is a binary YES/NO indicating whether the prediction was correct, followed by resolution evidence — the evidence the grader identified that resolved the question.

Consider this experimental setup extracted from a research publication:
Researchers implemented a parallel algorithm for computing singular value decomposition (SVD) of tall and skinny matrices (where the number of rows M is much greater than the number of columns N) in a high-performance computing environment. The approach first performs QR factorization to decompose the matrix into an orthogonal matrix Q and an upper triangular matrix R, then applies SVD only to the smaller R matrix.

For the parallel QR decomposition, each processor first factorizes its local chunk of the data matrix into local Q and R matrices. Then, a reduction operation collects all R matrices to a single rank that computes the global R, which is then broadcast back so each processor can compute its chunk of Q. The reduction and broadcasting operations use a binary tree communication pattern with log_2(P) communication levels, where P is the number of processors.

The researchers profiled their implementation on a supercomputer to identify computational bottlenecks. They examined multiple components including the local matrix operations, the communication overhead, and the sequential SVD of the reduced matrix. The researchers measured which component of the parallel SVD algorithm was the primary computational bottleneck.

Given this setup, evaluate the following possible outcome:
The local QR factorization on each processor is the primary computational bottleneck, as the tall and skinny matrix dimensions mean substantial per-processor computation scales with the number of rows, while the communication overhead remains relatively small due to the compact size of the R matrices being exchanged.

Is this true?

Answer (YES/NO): NO